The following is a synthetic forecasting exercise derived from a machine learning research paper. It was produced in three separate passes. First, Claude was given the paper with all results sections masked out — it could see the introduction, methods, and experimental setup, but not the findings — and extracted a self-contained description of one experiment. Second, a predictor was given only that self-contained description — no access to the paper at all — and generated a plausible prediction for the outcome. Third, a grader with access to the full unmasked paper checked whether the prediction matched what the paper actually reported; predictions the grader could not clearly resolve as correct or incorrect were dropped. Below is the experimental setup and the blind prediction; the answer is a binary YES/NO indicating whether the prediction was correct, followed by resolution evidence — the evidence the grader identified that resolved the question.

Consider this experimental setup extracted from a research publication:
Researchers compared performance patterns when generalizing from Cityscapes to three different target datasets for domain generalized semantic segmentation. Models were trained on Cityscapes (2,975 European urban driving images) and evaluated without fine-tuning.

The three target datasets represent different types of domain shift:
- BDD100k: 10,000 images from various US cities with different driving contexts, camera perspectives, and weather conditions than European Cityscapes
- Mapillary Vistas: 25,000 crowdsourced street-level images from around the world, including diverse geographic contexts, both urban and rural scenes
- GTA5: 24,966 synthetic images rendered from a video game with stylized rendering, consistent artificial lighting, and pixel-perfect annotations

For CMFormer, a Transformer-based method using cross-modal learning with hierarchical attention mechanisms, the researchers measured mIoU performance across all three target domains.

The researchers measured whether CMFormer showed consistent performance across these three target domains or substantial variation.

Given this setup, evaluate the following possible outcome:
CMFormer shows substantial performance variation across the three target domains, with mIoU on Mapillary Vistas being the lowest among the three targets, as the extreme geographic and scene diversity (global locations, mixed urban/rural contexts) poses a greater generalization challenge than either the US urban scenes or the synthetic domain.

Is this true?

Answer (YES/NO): NO